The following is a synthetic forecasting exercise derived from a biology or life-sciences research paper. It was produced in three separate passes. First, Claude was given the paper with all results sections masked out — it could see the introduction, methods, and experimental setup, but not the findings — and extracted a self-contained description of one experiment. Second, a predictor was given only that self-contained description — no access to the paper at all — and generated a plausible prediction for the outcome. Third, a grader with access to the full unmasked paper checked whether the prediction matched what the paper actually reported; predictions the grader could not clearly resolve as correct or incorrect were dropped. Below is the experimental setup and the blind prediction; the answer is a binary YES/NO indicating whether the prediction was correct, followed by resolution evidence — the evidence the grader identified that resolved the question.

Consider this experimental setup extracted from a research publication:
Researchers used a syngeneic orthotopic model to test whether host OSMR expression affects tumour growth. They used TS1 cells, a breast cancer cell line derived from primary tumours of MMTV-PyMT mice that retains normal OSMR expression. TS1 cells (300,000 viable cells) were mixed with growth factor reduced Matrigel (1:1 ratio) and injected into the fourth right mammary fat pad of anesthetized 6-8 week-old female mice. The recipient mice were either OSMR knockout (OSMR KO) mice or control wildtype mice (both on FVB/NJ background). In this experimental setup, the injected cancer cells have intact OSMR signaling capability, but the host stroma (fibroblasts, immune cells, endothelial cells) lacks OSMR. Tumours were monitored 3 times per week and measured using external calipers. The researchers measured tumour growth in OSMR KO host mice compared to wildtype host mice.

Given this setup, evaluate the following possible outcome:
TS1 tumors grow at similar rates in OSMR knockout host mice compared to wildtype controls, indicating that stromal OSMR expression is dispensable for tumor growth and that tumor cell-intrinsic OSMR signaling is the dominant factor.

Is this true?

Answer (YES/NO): NO